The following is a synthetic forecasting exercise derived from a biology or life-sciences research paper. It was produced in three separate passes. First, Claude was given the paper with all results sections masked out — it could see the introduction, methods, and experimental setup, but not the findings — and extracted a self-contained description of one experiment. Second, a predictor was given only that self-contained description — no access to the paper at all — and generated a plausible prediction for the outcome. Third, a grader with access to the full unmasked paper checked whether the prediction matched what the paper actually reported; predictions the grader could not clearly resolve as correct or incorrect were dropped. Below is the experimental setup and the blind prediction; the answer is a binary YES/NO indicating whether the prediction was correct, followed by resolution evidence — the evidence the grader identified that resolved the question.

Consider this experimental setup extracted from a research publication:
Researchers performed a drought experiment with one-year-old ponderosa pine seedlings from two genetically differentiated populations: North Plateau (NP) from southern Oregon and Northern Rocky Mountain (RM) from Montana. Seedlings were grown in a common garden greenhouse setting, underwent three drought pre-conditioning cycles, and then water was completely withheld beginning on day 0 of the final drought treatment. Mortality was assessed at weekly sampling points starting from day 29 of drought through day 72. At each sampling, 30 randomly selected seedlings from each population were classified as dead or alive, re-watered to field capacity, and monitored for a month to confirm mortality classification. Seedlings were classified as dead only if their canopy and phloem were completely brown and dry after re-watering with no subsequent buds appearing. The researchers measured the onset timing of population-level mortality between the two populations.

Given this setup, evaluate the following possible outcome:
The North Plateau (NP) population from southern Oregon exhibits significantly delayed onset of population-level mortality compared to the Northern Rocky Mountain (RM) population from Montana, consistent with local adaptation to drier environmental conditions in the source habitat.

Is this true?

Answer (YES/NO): NO